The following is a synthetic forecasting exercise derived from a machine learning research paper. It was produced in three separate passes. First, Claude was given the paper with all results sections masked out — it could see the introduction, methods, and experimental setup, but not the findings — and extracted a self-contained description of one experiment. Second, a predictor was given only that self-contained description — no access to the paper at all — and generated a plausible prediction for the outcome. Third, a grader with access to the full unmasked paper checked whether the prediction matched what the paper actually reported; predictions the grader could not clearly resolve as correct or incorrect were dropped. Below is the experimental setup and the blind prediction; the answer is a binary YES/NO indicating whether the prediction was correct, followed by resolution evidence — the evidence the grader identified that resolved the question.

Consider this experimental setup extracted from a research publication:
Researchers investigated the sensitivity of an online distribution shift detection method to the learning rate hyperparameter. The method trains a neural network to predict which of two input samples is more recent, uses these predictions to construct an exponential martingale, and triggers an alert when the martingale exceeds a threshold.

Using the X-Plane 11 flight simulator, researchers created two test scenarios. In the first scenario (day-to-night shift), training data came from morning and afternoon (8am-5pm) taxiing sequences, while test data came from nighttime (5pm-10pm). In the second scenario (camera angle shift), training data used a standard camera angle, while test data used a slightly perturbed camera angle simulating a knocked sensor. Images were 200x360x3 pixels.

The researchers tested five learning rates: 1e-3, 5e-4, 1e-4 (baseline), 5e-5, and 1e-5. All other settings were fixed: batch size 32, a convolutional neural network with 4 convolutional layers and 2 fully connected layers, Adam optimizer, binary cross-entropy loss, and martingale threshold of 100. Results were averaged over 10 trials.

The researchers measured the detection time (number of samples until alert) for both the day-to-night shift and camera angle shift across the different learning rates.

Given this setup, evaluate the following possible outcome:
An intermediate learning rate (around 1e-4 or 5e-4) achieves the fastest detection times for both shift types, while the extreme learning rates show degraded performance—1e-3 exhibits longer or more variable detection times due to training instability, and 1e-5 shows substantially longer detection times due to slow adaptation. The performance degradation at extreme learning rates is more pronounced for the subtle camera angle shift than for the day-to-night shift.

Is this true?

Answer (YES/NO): NO